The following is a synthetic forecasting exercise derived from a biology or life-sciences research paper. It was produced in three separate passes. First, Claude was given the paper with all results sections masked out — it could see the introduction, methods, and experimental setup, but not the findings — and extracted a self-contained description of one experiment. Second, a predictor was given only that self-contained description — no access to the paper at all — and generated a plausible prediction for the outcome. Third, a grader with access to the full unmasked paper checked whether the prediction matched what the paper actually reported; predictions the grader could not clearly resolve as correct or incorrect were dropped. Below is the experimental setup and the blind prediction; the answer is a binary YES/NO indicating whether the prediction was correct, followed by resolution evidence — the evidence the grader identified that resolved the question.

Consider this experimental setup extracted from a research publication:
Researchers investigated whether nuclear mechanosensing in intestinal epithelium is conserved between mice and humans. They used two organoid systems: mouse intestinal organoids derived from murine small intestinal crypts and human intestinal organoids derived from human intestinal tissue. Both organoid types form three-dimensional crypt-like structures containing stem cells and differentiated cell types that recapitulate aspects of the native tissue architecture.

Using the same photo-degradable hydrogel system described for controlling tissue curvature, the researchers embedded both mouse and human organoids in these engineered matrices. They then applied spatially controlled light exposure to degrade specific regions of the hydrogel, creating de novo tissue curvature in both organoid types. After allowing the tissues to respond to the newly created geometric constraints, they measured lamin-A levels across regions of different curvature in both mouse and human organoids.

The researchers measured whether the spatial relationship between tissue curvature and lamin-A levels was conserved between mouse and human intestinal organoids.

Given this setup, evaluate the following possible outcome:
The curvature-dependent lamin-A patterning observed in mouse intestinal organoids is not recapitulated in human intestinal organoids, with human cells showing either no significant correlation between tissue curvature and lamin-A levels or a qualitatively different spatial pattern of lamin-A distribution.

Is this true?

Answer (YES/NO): NO